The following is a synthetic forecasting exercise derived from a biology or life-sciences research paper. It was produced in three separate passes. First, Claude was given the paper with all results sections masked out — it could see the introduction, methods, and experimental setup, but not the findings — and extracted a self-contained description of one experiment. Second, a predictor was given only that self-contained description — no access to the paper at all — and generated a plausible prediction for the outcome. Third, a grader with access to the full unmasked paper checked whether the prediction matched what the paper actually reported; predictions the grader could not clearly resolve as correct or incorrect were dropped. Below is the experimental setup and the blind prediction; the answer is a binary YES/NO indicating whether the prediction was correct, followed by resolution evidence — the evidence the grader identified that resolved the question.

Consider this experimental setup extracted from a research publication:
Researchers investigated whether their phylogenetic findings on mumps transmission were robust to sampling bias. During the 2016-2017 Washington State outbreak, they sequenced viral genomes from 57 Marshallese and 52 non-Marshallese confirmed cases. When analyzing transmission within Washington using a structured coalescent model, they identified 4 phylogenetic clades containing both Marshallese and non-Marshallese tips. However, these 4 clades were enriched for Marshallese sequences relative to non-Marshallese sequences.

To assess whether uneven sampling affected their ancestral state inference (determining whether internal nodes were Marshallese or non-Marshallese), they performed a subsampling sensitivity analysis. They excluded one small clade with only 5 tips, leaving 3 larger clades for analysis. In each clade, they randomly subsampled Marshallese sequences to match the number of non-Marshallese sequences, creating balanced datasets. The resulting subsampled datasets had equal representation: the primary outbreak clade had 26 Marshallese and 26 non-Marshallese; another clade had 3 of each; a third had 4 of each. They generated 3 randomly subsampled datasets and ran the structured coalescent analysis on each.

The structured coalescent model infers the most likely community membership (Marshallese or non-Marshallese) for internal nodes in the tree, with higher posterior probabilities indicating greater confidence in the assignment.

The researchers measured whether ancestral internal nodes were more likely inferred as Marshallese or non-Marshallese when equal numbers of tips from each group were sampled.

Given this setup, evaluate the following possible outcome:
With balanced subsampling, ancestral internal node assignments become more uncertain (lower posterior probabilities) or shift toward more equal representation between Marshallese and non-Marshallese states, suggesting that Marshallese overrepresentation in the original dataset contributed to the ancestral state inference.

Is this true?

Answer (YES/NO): NO